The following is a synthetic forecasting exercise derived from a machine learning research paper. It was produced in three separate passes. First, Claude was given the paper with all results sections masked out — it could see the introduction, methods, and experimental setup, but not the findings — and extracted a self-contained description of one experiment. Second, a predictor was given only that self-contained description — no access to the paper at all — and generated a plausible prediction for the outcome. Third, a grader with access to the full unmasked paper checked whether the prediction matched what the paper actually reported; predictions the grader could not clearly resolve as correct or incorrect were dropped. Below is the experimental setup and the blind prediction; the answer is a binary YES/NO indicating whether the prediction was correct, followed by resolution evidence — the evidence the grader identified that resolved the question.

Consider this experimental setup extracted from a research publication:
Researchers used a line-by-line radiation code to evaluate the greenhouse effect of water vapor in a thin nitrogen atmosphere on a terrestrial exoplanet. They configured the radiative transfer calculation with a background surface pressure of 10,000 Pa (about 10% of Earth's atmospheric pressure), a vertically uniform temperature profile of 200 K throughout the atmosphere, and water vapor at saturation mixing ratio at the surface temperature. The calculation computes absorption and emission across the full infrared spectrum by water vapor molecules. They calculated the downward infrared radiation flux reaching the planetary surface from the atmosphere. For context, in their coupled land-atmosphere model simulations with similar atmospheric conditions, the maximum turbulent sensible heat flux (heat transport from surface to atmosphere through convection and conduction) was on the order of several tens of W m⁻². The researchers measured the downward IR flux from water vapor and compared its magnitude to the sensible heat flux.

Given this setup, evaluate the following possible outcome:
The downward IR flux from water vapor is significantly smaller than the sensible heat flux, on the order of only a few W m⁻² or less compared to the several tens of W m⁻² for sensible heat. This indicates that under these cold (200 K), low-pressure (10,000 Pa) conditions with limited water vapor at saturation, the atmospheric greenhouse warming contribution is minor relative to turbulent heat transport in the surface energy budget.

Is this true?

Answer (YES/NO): YES